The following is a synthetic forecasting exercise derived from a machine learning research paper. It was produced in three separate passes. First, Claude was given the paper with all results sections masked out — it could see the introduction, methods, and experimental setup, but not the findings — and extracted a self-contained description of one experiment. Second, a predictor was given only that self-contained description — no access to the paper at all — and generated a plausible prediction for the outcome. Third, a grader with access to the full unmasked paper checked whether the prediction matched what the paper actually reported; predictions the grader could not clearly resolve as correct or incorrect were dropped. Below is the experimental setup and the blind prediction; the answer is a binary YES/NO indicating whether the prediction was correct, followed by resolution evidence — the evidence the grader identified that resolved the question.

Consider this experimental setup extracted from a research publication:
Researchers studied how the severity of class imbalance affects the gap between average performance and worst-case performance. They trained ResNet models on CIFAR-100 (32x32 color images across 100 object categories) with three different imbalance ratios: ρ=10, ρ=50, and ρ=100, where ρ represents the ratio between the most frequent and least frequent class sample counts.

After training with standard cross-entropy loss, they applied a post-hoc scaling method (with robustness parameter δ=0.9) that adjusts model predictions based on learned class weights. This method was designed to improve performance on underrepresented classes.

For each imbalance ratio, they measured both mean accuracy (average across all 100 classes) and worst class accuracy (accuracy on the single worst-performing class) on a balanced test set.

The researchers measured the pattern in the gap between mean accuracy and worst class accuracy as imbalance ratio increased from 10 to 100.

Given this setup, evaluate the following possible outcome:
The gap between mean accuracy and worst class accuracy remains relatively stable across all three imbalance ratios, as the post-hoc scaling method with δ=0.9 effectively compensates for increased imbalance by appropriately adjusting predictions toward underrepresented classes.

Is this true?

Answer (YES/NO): YES